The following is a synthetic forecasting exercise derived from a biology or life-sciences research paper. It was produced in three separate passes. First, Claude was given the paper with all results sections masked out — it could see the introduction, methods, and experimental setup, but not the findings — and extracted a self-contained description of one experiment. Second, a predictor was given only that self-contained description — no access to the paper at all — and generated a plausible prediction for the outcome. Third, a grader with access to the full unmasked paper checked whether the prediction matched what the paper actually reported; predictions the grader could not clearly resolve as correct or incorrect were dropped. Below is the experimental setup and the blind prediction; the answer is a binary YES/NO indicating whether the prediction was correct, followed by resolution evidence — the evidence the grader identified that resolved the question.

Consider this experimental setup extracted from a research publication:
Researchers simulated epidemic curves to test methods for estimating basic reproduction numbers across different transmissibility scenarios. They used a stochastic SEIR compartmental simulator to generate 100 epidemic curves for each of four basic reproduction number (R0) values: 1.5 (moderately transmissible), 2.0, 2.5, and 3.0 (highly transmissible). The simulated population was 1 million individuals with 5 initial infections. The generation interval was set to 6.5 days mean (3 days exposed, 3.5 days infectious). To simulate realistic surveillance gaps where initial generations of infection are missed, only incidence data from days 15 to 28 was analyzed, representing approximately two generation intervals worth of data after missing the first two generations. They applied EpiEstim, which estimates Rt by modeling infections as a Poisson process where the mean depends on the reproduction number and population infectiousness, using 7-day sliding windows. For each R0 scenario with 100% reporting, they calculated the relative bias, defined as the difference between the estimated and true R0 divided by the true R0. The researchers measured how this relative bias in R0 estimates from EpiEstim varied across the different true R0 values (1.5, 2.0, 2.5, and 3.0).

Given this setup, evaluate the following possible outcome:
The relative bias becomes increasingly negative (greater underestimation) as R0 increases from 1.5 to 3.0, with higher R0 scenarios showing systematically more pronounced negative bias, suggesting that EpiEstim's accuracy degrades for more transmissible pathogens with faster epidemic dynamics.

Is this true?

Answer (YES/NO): NO